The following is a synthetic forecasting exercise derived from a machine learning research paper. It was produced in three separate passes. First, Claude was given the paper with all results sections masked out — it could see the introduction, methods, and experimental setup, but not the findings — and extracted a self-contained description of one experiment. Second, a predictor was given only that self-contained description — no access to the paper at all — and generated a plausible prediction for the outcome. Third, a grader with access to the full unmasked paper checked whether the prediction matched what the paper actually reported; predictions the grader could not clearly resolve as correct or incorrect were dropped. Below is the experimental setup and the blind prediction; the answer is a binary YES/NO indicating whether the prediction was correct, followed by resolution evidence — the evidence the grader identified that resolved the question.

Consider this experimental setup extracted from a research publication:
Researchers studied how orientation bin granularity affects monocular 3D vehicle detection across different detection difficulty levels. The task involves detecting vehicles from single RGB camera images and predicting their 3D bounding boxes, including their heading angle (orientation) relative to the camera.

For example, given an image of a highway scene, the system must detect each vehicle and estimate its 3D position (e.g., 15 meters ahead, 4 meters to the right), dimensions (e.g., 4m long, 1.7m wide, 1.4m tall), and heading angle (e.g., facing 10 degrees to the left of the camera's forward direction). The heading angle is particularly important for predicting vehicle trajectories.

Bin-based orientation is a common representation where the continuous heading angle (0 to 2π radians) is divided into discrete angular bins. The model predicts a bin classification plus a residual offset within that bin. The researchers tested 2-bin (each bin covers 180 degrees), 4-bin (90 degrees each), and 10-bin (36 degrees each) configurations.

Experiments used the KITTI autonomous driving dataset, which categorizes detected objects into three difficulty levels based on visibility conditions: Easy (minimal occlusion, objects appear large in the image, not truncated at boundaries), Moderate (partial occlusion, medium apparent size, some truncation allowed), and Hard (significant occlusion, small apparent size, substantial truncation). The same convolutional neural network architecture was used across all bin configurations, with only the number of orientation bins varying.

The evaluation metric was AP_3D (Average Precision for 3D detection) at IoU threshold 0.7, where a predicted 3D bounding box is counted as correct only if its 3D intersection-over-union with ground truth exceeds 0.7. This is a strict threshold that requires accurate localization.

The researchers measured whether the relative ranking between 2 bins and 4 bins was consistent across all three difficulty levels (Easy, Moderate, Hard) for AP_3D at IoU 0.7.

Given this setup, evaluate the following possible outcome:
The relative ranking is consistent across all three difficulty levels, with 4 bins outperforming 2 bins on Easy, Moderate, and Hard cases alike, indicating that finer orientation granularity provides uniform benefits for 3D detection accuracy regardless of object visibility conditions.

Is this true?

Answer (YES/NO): NO